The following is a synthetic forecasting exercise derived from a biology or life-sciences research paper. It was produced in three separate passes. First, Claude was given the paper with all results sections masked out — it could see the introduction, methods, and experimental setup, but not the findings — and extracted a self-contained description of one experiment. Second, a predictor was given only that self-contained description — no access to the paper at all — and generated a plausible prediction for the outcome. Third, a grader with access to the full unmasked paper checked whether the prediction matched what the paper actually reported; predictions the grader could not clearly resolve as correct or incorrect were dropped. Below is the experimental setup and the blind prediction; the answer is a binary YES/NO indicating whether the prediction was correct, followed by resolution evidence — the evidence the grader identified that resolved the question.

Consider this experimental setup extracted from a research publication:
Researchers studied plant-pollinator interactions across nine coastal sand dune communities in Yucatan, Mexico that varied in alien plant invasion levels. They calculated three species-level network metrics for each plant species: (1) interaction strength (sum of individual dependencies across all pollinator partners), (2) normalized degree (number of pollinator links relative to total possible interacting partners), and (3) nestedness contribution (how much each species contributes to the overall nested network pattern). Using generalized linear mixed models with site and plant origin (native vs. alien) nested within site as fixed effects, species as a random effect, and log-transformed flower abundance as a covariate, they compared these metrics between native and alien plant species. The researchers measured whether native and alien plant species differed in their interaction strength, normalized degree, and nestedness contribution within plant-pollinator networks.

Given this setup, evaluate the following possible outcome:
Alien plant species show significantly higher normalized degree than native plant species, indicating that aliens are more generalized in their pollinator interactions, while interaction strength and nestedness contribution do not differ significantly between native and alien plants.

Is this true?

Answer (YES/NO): NO